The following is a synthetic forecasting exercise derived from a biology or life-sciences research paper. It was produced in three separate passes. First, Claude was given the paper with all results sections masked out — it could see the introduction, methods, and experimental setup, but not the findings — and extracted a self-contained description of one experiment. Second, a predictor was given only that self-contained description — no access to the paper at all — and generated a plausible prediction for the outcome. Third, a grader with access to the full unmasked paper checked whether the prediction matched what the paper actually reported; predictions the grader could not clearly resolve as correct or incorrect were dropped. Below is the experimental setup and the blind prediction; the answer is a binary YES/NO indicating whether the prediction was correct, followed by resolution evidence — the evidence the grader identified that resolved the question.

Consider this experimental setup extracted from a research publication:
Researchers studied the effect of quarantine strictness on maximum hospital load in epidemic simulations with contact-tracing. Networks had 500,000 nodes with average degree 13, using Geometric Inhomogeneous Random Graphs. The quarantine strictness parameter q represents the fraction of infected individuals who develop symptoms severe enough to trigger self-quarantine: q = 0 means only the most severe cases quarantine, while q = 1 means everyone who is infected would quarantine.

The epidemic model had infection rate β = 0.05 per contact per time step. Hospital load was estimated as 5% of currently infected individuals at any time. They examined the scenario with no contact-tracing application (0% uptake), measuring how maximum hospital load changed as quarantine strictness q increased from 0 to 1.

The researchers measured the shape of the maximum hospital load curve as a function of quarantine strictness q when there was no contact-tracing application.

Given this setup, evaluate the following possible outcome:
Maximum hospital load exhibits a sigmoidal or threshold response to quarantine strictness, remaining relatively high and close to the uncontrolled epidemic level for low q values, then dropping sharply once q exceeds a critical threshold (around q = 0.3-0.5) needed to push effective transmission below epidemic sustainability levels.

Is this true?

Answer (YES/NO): NO